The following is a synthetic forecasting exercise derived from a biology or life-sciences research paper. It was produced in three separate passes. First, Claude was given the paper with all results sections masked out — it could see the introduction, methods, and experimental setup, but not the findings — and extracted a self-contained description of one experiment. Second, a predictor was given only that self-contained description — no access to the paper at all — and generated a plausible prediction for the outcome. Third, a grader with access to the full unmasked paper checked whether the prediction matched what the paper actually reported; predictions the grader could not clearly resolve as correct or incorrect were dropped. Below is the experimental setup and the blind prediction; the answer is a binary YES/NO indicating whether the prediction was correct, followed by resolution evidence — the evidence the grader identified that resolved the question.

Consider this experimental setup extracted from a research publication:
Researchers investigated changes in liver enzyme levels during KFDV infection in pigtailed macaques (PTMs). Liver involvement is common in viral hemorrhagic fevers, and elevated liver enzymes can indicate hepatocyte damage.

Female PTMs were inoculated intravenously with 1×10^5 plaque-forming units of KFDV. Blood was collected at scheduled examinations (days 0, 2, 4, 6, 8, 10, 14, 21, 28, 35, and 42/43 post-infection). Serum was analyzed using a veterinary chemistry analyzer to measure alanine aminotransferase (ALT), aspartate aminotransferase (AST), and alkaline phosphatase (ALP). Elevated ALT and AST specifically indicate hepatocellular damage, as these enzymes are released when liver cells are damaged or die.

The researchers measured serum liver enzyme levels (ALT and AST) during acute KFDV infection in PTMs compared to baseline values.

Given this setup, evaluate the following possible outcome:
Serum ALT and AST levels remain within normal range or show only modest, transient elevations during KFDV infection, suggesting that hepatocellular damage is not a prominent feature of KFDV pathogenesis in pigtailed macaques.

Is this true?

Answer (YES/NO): YES